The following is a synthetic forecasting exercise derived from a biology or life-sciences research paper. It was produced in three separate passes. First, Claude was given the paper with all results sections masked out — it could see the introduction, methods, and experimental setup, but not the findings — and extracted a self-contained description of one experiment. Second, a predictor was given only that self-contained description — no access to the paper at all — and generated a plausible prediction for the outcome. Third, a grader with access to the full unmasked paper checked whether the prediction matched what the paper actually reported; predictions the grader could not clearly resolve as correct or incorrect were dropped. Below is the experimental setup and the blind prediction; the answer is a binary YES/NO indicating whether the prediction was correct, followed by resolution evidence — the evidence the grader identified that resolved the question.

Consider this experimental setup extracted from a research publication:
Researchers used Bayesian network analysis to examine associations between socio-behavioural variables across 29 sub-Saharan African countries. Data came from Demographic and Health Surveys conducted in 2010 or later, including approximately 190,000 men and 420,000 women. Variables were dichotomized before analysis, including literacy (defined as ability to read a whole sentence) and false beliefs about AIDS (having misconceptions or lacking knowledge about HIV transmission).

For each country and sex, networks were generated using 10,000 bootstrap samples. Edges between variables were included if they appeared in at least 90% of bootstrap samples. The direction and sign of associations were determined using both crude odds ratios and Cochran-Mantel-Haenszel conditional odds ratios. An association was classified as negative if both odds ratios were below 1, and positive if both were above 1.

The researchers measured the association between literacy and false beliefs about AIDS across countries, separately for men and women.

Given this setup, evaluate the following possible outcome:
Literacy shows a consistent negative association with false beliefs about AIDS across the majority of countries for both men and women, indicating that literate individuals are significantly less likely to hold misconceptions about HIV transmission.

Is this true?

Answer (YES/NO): YES